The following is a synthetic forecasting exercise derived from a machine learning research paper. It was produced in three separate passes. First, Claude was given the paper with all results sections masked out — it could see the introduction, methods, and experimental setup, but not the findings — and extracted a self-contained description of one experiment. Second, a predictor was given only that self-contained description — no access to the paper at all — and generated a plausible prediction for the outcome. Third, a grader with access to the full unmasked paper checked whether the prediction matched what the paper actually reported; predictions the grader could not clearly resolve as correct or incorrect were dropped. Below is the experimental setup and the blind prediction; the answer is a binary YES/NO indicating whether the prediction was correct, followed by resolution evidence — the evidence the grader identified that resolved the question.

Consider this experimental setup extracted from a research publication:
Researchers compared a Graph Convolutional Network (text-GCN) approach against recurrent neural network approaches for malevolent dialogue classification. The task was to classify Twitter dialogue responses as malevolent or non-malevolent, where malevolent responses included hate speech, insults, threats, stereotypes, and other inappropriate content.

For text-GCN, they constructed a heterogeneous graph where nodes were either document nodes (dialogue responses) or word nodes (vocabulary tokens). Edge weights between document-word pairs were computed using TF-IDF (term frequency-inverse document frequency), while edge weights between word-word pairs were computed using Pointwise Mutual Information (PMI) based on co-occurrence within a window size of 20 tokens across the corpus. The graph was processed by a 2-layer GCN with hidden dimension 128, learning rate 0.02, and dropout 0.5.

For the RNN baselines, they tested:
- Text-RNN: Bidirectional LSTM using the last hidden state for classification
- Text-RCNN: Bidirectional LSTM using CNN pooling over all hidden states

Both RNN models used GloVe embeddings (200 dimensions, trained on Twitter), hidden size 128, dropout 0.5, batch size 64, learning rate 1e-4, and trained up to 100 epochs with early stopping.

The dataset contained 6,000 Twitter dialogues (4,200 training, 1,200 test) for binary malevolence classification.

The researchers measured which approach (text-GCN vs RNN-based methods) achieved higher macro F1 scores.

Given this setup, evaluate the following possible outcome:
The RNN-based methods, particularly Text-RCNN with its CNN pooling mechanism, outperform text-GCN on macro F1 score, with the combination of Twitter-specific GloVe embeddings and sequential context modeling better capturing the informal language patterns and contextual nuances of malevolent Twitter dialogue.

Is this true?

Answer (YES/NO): NO